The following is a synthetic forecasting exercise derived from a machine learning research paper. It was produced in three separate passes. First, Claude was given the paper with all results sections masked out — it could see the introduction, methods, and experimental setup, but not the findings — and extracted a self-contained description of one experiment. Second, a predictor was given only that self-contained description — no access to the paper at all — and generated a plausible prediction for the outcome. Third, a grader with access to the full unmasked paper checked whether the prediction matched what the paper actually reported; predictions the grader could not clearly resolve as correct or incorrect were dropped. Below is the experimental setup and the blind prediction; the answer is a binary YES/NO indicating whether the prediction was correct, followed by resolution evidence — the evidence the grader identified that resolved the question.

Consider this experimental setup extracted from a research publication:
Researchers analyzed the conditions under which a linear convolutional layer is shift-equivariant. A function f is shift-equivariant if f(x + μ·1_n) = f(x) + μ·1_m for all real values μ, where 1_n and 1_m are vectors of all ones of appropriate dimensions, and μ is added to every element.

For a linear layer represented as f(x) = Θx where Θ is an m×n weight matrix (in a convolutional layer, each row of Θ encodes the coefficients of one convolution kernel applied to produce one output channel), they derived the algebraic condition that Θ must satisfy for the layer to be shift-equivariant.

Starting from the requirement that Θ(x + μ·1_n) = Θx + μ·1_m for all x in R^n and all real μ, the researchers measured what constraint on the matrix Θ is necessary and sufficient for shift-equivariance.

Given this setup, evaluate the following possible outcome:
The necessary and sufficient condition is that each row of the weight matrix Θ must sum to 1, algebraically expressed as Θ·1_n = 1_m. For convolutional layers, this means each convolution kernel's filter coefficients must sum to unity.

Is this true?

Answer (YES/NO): YES